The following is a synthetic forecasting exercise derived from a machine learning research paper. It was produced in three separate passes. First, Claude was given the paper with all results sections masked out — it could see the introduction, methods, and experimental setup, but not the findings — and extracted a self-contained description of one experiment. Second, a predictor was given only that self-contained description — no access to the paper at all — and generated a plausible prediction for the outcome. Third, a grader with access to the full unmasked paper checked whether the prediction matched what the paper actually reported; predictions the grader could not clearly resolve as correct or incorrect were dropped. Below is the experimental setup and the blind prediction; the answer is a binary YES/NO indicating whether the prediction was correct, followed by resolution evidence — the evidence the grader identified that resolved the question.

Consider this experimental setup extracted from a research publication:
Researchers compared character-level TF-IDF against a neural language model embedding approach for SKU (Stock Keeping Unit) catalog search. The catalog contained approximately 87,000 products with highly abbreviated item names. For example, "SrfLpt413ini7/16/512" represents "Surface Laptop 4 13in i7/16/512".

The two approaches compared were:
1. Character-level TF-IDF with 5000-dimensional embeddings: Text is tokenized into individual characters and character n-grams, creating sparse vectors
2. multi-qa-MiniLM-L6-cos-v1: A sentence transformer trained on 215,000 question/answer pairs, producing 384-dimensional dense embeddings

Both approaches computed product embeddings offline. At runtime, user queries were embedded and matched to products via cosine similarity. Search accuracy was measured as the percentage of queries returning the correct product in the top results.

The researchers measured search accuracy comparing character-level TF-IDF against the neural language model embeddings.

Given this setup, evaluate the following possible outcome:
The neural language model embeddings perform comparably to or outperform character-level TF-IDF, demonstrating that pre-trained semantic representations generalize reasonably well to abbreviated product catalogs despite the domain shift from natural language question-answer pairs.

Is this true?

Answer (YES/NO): NO